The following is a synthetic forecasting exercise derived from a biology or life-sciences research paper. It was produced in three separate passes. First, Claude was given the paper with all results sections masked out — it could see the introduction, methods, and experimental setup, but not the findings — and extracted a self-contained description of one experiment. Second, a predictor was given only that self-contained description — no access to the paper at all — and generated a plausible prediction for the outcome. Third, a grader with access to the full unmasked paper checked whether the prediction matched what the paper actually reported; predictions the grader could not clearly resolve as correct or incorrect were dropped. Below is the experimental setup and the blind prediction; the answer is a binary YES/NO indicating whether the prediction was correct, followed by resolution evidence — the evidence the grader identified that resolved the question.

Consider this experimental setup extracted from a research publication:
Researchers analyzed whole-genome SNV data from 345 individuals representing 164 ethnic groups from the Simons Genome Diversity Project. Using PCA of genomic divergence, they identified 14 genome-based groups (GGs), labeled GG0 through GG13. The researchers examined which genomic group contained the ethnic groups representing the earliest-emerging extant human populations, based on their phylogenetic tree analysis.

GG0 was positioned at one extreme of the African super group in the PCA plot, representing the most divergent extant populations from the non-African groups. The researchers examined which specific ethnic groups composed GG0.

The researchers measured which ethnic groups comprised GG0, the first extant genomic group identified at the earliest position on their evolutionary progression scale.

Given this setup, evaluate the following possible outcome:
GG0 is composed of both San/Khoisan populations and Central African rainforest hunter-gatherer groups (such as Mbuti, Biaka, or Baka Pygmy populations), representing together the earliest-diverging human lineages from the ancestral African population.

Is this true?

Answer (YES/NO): NO